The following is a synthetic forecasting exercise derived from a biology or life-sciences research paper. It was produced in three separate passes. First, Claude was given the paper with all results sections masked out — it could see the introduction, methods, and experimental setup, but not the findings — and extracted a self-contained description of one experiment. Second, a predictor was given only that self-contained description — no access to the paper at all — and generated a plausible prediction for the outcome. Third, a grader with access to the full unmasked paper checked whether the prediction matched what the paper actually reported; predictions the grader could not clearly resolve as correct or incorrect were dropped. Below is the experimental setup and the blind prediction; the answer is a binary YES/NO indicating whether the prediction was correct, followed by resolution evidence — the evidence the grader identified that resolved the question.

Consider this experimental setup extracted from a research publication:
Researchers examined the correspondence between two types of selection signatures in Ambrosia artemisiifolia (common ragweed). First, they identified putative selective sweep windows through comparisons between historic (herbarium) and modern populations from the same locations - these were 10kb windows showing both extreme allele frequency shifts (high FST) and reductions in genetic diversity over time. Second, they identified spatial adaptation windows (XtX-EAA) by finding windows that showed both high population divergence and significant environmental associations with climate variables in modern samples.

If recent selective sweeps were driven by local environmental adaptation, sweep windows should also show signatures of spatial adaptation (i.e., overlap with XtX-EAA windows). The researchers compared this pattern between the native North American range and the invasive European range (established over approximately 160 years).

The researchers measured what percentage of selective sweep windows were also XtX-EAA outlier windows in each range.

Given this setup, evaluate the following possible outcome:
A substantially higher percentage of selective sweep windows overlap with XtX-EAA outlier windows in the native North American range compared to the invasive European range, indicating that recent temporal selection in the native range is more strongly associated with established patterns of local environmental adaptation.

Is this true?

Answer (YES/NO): NO